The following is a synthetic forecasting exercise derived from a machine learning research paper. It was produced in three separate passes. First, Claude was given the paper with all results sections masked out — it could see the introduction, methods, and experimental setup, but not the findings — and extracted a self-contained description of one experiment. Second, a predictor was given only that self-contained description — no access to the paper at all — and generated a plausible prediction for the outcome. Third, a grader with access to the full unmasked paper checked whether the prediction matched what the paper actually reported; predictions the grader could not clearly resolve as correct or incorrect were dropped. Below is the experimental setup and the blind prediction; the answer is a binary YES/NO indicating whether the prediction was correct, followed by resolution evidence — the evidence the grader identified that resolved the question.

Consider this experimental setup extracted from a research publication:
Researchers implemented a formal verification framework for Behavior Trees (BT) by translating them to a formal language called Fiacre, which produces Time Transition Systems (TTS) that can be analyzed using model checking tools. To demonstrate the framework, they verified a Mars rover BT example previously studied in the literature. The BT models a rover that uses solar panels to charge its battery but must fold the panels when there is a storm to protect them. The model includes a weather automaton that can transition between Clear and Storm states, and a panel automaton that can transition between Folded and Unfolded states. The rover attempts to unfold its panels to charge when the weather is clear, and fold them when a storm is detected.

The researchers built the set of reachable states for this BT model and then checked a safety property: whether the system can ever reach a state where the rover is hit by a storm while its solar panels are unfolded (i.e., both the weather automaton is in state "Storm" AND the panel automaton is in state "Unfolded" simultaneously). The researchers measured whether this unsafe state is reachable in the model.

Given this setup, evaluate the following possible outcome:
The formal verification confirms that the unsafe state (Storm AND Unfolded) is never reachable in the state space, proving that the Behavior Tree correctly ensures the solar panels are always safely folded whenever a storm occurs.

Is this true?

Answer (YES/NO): NO